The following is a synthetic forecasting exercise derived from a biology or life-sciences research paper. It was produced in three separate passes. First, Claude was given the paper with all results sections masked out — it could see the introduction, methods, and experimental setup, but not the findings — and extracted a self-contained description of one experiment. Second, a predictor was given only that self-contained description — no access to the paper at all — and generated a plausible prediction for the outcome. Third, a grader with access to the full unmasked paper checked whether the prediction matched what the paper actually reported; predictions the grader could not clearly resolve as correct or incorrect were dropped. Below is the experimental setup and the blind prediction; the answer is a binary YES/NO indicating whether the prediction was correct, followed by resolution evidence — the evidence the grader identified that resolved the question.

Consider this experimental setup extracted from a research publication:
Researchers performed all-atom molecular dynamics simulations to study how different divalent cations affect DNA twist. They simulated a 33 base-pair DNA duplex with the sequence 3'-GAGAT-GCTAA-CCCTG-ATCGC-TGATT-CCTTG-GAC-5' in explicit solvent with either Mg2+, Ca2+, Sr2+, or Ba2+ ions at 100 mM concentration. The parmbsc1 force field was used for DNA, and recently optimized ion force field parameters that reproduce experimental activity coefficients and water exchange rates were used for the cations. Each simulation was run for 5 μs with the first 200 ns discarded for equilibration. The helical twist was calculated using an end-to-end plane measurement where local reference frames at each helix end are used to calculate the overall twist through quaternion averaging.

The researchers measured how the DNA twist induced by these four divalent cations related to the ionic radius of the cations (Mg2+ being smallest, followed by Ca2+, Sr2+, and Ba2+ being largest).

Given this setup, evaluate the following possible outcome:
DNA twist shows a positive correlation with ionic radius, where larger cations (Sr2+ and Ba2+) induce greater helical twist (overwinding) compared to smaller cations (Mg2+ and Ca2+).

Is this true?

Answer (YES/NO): NO